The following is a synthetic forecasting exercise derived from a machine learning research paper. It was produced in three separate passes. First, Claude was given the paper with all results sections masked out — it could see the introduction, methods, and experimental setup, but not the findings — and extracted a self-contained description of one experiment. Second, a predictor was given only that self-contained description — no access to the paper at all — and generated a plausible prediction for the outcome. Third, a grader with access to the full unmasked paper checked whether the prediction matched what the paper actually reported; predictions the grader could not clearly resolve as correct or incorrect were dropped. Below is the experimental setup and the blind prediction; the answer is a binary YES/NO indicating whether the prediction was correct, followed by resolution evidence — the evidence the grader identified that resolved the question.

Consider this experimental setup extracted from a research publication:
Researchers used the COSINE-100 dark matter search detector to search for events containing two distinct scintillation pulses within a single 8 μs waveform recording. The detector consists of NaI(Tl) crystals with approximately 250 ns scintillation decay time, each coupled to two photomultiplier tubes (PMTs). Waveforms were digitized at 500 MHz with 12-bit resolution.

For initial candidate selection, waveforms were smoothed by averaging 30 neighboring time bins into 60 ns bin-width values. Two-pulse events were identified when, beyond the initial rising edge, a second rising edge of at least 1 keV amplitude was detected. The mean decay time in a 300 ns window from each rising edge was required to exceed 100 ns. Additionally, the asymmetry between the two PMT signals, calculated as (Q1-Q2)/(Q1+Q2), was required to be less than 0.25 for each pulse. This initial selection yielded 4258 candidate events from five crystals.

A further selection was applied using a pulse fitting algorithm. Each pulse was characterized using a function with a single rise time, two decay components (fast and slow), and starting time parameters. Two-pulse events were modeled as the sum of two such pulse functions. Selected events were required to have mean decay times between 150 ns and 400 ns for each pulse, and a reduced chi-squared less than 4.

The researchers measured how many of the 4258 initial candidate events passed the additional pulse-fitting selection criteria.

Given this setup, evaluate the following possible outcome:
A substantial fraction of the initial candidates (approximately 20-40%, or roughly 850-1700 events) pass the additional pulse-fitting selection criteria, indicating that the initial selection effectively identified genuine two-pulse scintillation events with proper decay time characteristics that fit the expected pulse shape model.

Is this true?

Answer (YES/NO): NO